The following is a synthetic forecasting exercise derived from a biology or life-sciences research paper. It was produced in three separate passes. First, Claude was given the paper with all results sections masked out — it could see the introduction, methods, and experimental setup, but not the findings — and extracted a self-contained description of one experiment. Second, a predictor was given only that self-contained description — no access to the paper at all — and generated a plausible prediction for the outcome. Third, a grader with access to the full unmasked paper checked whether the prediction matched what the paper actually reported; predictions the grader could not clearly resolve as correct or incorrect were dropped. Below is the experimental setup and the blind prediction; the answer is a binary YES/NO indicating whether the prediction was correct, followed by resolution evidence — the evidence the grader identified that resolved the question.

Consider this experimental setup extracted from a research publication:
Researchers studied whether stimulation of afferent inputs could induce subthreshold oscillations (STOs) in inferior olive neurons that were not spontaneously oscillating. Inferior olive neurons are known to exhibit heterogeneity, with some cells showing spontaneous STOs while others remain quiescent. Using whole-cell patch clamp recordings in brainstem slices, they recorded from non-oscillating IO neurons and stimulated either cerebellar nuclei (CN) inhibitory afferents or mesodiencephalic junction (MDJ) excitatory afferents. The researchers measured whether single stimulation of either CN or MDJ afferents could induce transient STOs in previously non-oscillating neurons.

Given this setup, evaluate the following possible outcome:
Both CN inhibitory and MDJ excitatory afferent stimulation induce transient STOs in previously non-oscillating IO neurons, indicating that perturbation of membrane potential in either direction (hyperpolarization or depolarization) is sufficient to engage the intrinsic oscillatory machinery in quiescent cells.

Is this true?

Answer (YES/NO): YES